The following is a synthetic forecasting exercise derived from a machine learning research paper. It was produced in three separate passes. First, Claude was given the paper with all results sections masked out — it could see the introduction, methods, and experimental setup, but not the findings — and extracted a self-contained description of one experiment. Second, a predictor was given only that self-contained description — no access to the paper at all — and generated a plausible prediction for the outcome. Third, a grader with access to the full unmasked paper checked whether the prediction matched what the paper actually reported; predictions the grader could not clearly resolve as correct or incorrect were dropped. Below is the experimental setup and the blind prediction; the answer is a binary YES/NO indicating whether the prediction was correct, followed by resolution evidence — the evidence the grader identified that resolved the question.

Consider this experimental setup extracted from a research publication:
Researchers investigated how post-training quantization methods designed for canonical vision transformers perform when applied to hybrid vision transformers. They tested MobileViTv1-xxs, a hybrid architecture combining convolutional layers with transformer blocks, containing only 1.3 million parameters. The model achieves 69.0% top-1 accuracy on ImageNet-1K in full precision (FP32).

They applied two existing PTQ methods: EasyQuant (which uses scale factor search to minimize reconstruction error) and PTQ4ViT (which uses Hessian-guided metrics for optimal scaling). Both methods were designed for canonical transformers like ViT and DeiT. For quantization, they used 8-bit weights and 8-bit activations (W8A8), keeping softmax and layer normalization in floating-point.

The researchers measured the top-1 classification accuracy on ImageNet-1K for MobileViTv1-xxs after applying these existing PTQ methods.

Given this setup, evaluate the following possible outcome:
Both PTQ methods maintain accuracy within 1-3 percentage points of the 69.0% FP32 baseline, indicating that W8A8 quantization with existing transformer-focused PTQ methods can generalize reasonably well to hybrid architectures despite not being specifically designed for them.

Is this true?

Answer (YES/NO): NO